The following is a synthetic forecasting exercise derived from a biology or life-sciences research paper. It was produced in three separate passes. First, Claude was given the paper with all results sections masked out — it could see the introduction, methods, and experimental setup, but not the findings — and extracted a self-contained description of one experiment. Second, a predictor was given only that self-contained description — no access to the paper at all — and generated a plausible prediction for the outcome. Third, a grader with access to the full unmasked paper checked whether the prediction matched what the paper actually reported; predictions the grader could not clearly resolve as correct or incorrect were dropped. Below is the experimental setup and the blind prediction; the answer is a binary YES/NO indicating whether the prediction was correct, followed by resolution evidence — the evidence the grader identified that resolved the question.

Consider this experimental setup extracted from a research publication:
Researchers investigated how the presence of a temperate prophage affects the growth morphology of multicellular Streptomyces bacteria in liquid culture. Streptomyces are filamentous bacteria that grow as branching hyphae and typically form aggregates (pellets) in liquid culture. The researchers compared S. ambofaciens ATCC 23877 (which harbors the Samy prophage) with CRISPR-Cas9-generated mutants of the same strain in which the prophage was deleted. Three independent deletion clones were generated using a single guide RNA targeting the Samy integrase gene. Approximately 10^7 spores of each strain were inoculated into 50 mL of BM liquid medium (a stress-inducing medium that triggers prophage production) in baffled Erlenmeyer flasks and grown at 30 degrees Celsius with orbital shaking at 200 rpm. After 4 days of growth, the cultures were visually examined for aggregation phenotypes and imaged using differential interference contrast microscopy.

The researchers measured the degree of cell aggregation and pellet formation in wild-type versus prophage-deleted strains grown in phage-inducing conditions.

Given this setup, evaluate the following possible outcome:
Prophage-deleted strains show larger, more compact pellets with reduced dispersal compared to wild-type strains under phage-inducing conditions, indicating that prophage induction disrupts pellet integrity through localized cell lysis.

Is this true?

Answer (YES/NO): YES